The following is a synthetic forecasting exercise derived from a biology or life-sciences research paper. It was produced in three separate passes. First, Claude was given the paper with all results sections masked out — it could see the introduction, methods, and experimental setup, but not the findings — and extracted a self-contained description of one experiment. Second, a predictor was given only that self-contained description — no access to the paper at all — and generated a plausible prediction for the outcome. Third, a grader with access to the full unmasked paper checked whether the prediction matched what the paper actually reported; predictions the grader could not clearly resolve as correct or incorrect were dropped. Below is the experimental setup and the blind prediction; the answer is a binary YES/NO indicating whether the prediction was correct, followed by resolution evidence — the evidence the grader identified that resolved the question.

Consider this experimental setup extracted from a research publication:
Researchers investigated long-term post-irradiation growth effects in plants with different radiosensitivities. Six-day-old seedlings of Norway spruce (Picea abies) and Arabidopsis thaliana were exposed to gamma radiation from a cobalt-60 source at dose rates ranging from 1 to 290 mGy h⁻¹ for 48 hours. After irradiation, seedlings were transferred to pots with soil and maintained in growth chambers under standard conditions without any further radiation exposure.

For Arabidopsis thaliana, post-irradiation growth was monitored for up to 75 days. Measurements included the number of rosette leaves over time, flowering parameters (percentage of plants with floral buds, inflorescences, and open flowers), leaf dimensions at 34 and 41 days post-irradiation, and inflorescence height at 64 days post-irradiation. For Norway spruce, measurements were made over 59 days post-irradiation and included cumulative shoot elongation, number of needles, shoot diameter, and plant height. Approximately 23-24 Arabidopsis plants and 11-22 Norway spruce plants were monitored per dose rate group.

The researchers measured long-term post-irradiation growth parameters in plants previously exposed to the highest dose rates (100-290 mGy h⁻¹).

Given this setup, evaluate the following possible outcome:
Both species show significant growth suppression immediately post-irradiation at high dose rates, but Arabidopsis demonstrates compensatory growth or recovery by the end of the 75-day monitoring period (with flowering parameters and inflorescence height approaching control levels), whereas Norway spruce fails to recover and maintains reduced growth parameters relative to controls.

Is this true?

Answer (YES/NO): NO